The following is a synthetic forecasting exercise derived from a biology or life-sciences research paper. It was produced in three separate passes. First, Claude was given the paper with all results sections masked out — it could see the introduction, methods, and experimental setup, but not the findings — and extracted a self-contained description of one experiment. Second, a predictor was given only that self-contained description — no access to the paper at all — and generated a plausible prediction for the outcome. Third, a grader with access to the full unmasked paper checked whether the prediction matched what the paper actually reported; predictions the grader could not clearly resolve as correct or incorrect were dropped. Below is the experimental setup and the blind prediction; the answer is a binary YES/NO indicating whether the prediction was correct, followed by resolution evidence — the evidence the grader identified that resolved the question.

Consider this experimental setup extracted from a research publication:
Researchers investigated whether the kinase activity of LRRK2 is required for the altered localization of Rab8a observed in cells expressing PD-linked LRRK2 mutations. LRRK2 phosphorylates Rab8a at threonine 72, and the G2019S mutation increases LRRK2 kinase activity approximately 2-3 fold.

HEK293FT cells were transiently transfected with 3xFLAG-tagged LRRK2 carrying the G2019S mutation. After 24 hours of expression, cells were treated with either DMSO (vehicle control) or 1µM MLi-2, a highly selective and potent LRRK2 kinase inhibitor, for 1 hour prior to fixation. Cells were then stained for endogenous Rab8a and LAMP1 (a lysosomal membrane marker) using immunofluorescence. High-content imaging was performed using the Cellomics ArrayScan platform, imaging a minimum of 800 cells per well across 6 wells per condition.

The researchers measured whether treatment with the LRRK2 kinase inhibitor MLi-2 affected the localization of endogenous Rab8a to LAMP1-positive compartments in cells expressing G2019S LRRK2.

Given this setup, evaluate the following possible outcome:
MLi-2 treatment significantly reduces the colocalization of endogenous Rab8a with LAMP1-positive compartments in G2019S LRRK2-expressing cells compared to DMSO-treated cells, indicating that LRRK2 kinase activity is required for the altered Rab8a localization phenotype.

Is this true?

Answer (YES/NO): YES